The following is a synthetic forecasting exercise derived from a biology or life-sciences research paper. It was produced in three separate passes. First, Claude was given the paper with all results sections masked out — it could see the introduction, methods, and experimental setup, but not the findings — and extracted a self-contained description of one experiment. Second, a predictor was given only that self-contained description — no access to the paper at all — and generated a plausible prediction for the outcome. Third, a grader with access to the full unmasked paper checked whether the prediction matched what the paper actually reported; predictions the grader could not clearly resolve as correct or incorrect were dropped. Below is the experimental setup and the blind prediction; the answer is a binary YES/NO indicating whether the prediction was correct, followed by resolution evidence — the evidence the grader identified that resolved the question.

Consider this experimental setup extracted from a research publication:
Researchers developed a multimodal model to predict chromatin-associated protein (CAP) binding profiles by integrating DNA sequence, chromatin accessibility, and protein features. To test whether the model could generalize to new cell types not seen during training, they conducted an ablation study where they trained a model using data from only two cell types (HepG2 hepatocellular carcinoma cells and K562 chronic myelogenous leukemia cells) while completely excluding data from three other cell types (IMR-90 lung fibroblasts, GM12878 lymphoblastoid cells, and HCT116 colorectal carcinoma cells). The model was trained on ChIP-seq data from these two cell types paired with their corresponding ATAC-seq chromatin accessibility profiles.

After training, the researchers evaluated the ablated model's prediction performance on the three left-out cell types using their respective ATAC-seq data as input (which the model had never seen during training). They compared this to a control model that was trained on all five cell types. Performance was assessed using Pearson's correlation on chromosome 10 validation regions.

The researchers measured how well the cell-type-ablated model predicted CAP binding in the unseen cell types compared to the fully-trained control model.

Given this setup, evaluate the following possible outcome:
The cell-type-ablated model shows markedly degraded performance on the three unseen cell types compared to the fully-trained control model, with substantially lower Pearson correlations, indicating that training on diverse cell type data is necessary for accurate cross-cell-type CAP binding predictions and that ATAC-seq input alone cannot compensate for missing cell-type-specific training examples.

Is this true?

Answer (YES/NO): NO